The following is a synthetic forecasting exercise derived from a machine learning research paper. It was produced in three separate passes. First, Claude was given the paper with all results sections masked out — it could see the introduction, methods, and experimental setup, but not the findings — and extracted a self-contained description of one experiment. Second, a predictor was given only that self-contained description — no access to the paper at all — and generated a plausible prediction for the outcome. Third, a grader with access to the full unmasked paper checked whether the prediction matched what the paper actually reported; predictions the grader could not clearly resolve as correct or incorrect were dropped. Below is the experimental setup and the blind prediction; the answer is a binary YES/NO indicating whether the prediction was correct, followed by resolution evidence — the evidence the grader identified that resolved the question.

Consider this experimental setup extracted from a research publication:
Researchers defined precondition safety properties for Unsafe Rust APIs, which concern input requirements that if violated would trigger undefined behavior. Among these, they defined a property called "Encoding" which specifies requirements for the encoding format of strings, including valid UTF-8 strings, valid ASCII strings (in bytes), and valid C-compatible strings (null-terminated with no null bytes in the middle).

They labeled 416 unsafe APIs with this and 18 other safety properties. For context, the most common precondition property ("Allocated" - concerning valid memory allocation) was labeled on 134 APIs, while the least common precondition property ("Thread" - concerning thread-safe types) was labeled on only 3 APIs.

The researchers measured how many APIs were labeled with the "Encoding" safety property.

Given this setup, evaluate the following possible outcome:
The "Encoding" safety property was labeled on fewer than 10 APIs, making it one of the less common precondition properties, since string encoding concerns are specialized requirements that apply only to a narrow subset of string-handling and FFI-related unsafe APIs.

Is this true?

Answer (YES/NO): NO